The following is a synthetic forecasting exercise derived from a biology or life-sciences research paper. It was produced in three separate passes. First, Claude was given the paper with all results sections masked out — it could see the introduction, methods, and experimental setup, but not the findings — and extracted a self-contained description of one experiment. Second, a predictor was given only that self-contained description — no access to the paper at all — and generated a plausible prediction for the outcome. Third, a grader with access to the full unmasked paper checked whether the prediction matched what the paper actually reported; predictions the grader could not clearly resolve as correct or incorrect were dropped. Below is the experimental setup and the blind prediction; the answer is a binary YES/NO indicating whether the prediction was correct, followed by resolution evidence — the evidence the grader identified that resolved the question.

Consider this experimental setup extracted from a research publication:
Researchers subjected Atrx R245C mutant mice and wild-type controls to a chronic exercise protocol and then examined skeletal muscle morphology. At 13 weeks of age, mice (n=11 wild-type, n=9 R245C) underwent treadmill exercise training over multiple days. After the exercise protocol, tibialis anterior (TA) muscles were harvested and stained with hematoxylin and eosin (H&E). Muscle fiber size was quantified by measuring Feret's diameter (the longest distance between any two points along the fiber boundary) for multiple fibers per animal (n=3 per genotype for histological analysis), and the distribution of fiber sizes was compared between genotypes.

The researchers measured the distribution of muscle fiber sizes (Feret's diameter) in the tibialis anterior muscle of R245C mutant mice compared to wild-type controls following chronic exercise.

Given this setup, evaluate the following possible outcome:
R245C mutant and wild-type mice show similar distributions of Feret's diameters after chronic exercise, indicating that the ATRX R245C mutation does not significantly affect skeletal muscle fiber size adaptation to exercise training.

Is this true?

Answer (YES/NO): YES